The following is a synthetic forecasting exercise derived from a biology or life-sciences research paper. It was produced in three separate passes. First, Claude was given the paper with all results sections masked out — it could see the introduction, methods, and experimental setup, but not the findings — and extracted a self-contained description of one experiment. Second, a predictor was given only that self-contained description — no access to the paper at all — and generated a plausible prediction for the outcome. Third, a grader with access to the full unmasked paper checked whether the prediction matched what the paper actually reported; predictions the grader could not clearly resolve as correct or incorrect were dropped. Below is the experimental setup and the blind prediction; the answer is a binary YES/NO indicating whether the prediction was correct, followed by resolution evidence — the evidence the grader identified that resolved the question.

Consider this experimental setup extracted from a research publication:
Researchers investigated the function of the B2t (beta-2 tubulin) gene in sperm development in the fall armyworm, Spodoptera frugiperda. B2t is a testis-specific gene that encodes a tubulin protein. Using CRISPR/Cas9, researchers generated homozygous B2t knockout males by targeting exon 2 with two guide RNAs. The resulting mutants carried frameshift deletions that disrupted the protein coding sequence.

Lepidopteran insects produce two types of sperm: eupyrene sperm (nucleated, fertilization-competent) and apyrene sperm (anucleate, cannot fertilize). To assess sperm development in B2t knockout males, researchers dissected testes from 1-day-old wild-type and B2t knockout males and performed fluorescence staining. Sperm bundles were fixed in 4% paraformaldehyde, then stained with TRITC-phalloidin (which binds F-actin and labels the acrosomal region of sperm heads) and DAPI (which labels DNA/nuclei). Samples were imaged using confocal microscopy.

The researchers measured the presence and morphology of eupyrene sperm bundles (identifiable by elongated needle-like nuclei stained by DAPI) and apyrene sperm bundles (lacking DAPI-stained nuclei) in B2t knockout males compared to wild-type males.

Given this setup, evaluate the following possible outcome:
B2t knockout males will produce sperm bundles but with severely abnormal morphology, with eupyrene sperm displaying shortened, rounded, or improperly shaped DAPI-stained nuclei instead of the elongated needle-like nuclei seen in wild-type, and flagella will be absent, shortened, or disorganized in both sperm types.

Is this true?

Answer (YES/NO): NO